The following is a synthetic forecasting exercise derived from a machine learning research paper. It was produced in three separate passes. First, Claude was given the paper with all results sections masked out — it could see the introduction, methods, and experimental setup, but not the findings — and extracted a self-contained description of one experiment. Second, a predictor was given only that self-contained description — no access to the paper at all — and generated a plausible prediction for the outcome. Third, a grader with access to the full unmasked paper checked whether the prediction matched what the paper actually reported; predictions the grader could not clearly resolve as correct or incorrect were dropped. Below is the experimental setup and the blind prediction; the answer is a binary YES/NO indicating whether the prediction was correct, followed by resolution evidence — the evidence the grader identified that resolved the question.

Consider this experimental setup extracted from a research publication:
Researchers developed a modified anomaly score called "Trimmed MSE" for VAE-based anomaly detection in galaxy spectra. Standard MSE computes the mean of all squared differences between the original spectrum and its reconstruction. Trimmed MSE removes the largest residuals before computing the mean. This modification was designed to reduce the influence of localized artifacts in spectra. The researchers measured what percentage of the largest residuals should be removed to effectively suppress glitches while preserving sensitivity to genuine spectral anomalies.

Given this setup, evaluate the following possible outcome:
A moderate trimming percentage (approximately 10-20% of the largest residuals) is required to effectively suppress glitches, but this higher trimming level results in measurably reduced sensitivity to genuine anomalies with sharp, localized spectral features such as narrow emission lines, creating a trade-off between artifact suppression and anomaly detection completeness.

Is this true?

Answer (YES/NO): NO